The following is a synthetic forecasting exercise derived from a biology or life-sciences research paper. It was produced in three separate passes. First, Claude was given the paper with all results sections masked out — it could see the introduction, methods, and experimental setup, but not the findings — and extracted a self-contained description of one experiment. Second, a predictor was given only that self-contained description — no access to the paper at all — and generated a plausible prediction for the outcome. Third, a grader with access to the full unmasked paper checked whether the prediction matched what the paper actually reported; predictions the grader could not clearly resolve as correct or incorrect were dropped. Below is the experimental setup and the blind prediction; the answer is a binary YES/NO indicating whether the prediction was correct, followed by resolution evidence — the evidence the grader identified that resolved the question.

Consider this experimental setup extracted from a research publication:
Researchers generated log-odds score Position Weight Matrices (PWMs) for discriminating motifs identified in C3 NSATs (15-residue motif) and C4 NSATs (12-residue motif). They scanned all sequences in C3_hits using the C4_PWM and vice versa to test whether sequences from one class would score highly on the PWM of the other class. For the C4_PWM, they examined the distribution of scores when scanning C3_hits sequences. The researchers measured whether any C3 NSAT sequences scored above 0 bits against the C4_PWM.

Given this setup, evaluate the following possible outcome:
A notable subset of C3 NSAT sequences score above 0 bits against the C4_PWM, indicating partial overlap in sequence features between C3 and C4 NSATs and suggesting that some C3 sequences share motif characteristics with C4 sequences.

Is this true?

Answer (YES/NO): NO